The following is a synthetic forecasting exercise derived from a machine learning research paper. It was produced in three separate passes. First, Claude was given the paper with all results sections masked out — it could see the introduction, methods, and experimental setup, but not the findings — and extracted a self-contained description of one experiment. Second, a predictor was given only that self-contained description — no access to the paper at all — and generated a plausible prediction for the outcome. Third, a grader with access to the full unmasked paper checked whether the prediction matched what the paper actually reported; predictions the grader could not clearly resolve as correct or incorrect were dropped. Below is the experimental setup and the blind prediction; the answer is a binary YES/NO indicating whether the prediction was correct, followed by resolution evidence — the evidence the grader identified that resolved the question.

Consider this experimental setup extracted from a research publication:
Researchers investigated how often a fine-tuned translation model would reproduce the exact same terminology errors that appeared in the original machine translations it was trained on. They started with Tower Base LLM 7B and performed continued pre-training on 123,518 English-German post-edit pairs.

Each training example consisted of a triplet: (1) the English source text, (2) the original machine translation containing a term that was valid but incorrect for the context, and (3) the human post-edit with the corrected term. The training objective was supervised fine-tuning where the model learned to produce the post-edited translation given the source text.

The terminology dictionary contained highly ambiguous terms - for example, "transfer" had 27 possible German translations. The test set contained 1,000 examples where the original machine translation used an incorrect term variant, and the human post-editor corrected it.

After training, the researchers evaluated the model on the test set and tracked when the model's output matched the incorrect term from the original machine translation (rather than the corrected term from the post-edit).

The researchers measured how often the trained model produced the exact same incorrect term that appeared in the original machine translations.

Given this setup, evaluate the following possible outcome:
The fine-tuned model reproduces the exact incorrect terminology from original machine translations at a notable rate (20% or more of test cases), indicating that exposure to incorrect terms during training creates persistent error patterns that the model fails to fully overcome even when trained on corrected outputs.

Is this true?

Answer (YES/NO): YES